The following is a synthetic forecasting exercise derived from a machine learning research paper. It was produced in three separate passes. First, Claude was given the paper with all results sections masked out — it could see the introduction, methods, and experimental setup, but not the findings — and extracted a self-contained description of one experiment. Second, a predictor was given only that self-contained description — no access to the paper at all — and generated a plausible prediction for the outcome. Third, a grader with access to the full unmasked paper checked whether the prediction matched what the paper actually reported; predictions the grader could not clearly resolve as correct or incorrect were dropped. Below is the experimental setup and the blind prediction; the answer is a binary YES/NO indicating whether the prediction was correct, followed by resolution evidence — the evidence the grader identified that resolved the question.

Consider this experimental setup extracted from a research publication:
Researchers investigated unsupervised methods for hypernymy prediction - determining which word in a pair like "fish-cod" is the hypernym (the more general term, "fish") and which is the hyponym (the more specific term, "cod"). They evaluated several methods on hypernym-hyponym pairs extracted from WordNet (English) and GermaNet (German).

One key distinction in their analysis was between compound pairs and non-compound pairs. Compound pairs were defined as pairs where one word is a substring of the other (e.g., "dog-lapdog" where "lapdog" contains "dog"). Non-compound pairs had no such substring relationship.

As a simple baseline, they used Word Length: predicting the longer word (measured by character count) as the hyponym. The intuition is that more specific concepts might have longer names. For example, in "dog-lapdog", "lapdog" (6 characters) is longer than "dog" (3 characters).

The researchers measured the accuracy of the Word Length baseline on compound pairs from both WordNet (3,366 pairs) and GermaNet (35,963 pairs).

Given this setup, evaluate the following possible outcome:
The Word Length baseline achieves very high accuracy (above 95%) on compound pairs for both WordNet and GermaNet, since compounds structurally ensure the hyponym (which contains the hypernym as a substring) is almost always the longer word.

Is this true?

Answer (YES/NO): NO